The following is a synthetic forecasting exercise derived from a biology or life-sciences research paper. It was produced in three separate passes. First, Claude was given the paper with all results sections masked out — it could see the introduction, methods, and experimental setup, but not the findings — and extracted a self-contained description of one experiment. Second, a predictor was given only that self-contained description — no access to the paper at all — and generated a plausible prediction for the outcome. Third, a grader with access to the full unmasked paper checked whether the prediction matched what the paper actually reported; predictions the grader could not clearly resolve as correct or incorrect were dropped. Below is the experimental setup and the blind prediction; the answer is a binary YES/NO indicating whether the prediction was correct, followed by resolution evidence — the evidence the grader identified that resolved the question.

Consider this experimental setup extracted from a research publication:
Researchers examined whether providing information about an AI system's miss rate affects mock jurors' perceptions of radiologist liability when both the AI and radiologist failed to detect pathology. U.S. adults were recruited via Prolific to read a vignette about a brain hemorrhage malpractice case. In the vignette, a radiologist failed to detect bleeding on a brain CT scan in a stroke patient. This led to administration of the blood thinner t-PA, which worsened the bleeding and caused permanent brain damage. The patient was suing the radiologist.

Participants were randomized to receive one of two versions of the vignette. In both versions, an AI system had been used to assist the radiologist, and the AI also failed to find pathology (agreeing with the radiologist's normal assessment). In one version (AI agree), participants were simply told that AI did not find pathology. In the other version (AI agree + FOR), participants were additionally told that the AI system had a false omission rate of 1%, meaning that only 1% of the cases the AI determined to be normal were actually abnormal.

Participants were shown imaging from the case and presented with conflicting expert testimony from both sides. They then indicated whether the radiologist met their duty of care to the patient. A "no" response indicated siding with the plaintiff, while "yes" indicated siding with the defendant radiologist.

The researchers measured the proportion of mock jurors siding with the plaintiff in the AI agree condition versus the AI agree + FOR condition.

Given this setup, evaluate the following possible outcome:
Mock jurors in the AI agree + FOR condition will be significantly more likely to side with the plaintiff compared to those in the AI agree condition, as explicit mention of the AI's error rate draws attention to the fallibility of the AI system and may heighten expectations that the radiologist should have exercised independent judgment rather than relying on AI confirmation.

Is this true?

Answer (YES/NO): NO